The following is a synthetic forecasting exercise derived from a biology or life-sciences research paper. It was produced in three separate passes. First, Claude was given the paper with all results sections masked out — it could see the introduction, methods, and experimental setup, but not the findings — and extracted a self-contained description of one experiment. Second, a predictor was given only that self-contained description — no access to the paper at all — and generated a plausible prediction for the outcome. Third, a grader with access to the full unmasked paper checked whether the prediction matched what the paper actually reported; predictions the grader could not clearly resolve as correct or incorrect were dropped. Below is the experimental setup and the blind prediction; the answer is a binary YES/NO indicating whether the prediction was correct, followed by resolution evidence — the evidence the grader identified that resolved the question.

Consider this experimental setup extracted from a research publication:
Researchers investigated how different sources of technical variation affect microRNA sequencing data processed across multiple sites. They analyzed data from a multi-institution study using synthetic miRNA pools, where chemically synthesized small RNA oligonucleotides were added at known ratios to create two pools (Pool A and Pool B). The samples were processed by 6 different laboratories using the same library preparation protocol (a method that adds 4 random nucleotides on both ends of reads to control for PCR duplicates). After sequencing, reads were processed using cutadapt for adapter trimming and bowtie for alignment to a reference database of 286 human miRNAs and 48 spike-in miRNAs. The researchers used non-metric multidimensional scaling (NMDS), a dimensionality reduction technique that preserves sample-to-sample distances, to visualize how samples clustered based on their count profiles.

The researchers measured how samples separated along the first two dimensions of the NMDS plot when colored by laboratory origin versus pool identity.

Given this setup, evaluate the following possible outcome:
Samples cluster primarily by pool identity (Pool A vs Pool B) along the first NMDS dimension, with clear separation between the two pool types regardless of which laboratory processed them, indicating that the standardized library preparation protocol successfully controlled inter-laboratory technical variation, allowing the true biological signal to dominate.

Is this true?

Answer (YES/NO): NO